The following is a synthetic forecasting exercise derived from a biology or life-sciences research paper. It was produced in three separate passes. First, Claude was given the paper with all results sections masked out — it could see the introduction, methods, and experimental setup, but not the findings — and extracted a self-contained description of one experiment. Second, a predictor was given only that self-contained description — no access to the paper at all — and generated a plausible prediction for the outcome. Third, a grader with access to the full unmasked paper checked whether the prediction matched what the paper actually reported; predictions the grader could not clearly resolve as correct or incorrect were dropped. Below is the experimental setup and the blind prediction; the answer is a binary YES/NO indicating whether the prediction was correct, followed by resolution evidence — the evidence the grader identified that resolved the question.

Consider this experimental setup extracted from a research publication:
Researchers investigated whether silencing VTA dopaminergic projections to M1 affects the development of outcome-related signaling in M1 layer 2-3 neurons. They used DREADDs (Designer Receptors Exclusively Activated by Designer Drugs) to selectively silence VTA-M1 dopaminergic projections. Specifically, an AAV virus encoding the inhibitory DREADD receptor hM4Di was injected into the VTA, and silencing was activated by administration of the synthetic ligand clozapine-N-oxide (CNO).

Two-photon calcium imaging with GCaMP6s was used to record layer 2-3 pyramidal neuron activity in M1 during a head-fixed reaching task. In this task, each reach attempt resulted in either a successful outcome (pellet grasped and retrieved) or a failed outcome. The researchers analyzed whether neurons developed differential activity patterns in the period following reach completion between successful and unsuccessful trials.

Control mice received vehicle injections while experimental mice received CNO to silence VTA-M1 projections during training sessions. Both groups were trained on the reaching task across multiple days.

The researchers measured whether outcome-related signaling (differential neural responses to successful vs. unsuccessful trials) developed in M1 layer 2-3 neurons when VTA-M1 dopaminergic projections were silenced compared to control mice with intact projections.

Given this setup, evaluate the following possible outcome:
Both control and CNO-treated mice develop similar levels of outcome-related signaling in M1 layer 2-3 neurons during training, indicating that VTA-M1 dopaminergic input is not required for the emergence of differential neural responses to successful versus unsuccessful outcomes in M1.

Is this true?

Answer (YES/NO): NO